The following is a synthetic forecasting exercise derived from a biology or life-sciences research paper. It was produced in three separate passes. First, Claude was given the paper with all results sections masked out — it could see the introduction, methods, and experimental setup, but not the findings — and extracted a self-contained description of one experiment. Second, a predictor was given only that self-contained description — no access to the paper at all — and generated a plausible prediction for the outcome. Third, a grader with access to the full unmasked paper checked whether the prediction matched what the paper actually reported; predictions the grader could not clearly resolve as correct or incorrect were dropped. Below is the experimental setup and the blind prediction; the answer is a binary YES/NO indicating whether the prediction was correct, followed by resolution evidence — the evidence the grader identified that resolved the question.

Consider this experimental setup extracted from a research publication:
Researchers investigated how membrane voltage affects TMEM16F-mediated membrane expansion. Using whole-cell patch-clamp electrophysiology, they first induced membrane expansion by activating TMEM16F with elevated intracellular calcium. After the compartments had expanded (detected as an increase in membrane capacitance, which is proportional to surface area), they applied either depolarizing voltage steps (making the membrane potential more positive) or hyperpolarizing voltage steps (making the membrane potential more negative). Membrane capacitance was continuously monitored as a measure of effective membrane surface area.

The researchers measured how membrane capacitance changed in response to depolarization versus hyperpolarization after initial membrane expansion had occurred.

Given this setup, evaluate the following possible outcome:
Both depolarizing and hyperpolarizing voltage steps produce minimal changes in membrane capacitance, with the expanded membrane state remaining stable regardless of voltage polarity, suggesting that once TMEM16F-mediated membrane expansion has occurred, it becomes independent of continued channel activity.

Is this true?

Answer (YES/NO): NO